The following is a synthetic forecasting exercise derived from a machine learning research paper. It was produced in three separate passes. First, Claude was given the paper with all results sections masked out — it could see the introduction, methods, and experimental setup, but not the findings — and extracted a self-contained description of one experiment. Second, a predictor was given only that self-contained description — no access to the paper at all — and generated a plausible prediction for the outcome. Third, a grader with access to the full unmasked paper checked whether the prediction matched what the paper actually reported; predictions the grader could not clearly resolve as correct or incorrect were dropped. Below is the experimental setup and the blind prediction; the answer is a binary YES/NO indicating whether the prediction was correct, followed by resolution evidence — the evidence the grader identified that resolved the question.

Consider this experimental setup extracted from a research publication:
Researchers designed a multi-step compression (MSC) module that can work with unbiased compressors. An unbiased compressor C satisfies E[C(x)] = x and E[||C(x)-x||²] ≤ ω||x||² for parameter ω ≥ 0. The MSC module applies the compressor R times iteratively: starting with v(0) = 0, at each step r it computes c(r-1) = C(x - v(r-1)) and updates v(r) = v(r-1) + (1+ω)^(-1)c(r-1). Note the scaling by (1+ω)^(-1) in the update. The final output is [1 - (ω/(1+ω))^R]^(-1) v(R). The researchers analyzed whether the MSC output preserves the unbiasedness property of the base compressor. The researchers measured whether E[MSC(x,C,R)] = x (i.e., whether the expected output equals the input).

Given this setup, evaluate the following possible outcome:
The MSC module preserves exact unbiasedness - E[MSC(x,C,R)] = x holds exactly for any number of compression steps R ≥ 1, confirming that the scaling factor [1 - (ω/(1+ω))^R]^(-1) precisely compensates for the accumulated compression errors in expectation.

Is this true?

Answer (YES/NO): YES